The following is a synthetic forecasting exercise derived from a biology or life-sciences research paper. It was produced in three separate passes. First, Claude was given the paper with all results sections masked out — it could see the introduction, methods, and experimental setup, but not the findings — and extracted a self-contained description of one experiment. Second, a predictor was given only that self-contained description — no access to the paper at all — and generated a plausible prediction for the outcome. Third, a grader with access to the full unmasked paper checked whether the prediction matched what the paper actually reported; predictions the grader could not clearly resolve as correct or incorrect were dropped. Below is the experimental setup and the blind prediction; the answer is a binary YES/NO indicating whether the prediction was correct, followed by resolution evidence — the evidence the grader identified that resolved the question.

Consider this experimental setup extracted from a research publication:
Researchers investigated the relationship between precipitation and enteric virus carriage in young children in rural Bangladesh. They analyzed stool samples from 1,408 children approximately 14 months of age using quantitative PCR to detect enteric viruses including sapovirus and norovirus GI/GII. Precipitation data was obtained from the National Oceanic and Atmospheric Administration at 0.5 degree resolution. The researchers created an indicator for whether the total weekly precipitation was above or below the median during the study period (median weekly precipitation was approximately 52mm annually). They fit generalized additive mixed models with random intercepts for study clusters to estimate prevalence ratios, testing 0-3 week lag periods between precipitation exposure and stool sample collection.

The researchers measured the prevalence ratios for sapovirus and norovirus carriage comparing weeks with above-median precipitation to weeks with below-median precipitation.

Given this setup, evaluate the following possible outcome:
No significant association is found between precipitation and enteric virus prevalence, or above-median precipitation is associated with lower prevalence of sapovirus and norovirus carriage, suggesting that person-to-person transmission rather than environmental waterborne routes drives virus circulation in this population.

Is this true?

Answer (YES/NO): YES